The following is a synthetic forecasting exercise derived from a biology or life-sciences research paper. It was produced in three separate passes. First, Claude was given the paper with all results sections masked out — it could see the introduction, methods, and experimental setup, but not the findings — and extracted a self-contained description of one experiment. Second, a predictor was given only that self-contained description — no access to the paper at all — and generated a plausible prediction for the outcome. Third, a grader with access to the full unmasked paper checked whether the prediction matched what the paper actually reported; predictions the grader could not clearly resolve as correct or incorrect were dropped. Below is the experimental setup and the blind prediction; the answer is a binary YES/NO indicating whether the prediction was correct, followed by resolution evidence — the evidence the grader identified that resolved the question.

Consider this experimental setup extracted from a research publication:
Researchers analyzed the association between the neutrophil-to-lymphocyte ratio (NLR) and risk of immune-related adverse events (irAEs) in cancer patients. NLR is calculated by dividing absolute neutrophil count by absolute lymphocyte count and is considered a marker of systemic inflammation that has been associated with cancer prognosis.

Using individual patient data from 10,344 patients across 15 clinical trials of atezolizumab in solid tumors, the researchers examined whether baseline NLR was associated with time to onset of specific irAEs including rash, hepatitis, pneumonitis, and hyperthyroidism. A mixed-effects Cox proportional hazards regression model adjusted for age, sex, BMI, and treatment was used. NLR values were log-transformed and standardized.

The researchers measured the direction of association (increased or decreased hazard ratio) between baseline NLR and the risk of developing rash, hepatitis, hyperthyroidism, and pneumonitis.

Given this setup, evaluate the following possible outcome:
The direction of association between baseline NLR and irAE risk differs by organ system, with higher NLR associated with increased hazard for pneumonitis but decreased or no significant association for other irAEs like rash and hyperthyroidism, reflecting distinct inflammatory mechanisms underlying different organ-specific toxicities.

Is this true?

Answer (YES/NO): YES